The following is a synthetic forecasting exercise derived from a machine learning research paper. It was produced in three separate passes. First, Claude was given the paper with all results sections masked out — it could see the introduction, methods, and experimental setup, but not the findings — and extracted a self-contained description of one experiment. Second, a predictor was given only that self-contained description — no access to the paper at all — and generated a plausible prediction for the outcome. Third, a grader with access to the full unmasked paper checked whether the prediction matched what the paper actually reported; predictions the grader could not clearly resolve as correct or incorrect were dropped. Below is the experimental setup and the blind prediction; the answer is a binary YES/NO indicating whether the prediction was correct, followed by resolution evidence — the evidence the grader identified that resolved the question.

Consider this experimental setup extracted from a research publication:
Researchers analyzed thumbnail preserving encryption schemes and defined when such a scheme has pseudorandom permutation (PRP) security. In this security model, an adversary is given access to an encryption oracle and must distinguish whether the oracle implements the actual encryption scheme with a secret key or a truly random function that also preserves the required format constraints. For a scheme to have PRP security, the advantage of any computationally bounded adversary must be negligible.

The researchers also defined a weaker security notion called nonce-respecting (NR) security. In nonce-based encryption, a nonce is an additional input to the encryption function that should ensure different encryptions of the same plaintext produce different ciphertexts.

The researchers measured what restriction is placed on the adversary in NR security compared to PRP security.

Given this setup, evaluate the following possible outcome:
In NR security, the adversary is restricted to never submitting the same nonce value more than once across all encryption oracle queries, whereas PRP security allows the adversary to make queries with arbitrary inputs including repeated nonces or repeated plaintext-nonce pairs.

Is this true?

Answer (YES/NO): YES